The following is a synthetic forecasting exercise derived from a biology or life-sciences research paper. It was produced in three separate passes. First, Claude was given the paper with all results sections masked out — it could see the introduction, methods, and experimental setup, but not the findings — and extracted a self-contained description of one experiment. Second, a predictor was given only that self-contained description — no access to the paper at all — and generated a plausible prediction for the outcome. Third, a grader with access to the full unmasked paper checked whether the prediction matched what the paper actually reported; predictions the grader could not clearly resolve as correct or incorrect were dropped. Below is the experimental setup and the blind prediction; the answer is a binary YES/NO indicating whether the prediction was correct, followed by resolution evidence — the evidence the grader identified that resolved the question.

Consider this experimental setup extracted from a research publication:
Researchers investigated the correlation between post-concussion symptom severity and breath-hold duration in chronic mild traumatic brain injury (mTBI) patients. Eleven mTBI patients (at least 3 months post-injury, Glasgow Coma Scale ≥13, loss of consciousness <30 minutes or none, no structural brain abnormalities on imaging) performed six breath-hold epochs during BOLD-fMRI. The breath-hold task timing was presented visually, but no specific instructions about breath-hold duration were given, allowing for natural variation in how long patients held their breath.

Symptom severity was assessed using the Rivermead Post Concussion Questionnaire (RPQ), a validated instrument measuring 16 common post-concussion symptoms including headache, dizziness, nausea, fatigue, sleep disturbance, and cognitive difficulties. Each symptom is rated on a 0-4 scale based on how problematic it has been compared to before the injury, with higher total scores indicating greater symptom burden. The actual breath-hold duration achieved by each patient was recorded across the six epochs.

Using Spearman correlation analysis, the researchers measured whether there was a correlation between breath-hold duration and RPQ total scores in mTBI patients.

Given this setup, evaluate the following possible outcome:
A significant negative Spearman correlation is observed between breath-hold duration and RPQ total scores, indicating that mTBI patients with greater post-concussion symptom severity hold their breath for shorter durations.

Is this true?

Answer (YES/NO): NO